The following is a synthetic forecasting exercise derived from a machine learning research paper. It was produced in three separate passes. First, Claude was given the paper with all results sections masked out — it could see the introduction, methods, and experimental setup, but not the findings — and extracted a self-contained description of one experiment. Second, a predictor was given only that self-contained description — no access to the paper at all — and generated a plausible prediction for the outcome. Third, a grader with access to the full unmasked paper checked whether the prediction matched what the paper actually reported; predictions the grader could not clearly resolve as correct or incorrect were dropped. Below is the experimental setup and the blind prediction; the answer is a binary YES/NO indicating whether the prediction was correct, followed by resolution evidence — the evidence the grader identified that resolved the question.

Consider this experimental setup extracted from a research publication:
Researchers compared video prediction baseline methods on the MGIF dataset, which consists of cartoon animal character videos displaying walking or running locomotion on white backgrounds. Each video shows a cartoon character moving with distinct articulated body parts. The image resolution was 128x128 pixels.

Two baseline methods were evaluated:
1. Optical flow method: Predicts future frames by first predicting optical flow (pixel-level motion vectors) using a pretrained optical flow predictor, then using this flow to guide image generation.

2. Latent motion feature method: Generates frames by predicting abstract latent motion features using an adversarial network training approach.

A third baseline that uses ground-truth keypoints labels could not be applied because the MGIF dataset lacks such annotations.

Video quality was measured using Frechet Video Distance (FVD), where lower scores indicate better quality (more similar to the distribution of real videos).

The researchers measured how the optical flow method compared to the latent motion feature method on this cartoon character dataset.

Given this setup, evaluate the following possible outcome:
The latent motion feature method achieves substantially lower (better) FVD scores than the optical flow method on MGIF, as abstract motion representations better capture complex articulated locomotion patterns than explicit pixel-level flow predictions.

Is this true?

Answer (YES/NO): NO